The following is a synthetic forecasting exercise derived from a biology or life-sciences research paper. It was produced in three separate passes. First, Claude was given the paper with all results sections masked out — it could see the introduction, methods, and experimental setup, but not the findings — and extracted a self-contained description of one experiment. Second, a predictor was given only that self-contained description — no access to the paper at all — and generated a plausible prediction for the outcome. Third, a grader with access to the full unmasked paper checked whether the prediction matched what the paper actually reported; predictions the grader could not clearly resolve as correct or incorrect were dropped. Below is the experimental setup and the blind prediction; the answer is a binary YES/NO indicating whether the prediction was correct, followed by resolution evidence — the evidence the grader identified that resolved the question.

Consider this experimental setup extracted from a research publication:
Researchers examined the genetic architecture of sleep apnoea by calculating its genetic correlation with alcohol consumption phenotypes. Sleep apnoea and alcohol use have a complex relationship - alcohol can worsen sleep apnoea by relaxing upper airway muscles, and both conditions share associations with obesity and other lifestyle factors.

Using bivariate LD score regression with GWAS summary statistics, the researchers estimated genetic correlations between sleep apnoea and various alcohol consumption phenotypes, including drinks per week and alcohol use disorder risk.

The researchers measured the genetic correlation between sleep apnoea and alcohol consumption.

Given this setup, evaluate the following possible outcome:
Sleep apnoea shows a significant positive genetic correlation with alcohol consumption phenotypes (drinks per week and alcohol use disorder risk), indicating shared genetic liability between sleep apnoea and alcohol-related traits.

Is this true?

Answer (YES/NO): NO